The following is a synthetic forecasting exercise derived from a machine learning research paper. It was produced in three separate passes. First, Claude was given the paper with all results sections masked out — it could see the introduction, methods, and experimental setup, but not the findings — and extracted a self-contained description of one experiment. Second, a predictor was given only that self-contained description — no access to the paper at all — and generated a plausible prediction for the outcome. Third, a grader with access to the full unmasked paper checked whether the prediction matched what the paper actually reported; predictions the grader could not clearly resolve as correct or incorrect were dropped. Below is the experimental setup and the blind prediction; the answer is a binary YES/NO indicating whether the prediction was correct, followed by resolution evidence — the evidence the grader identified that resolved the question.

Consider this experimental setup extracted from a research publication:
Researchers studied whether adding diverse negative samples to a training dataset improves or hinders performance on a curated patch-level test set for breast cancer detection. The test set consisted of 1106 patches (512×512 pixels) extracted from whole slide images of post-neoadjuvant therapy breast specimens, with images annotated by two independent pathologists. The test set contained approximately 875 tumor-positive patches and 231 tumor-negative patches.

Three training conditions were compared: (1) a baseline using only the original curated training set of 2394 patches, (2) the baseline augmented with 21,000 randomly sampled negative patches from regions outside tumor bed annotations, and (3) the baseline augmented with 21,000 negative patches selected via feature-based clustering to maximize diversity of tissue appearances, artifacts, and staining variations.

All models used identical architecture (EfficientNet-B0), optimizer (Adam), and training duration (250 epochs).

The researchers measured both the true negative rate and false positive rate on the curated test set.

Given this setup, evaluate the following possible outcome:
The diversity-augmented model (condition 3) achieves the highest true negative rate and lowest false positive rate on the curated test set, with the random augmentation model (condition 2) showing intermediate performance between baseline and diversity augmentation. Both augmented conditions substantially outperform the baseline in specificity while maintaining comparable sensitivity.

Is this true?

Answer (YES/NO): NO